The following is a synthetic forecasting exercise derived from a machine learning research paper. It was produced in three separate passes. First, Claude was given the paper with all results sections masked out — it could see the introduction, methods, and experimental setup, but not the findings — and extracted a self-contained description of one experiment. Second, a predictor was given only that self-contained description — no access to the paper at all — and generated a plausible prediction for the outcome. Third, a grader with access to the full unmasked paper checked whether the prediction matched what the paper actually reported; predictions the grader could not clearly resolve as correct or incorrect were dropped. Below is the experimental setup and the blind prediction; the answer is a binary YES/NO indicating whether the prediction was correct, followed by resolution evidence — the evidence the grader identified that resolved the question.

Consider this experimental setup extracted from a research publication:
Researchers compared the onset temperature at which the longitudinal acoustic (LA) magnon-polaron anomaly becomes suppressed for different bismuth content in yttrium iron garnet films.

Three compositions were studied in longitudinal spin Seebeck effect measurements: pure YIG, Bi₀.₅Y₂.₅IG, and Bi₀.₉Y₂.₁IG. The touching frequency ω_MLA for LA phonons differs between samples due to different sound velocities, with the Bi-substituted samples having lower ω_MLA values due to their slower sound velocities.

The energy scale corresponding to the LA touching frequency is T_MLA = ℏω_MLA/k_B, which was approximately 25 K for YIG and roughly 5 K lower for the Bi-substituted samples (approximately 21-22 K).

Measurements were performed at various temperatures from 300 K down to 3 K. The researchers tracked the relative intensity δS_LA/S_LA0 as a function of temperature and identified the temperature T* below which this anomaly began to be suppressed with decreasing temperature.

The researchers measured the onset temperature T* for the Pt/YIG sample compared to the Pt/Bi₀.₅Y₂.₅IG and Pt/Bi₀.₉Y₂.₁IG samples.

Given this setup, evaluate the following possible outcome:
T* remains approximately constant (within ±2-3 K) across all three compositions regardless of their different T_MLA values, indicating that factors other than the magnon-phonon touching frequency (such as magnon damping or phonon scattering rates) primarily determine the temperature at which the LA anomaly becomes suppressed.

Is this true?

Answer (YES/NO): NO